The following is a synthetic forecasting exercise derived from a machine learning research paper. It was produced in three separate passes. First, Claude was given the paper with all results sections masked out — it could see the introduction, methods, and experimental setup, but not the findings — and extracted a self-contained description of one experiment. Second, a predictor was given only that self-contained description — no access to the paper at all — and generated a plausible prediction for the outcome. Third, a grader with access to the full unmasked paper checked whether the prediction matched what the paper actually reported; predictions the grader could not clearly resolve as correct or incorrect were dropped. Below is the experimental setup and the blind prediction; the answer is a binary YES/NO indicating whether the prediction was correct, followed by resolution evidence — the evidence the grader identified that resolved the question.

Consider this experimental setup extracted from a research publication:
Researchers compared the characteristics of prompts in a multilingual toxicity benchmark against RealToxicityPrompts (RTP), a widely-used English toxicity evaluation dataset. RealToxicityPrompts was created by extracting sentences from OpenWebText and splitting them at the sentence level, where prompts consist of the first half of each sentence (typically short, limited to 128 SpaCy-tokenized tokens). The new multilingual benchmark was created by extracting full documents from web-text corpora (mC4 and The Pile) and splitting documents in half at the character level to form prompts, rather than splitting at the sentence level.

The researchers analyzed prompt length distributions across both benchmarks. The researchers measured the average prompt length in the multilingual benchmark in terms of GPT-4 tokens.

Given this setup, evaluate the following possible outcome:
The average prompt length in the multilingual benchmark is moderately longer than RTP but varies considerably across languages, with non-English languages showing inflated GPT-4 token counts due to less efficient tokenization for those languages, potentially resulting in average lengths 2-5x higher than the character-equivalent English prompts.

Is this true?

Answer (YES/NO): NO